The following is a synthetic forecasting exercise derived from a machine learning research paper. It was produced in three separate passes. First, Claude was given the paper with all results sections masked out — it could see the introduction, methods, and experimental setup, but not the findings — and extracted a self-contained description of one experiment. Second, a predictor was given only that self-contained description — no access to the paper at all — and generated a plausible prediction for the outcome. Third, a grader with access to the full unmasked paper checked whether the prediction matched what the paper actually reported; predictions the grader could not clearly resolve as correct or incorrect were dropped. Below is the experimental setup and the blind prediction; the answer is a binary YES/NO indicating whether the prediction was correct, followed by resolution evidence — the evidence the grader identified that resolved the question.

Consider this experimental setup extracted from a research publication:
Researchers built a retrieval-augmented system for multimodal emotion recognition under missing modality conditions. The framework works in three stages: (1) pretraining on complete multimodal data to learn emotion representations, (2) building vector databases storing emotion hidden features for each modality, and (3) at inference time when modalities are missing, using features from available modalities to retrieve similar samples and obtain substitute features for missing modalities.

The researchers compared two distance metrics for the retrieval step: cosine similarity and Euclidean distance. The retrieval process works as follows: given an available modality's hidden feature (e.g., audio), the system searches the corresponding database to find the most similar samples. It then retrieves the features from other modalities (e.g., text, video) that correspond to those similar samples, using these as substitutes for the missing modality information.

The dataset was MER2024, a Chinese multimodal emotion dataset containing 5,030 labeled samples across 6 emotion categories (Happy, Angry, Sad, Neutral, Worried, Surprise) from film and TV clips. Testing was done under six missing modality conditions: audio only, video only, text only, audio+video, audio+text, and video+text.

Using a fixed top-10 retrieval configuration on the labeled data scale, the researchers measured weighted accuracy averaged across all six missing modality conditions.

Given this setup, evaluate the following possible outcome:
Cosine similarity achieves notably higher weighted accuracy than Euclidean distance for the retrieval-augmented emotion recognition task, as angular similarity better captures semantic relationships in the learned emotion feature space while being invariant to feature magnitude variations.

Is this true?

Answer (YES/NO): YES